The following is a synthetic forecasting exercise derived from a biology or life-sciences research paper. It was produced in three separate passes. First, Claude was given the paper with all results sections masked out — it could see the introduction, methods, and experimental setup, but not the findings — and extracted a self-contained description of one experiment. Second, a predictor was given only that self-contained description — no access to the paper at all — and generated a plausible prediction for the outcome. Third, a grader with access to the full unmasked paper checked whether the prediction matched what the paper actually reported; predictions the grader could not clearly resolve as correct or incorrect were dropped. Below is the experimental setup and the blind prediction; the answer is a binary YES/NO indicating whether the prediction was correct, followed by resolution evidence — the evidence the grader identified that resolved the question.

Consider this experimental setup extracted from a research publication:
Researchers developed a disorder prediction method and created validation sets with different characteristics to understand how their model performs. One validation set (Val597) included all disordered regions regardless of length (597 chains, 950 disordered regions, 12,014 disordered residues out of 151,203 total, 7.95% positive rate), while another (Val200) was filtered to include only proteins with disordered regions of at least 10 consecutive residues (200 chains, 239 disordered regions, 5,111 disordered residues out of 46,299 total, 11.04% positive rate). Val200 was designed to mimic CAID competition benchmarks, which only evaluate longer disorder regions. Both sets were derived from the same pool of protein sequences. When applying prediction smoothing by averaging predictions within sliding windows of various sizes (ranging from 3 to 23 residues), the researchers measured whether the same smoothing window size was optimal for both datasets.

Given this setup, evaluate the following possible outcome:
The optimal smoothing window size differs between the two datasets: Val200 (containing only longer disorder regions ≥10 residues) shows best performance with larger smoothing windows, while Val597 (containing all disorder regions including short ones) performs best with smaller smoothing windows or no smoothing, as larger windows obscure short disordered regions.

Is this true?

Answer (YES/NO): NO